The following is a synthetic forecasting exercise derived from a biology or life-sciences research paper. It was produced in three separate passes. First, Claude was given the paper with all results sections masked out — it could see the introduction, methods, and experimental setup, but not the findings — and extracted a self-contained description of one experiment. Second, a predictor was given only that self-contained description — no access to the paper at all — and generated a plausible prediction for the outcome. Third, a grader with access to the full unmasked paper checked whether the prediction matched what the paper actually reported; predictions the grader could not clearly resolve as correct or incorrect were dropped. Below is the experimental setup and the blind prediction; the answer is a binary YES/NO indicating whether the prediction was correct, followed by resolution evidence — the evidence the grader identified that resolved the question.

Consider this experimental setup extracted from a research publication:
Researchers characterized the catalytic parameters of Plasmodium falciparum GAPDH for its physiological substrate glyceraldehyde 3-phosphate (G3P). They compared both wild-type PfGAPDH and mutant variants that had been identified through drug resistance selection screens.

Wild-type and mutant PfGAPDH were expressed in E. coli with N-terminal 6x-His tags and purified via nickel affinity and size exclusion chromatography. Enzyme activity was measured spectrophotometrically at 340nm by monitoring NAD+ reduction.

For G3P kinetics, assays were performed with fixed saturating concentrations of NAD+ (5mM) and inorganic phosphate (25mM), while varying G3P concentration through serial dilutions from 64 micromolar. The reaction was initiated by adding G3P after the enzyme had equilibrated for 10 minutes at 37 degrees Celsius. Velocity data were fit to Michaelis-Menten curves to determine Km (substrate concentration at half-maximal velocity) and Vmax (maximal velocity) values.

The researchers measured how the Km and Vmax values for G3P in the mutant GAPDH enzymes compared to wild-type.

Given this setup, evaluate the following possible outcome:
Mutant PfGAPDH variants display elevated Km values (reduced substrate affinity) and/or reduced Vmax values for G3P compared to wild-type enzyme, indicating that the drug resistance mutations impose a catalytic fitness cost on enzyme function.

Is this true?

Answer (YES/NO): NO